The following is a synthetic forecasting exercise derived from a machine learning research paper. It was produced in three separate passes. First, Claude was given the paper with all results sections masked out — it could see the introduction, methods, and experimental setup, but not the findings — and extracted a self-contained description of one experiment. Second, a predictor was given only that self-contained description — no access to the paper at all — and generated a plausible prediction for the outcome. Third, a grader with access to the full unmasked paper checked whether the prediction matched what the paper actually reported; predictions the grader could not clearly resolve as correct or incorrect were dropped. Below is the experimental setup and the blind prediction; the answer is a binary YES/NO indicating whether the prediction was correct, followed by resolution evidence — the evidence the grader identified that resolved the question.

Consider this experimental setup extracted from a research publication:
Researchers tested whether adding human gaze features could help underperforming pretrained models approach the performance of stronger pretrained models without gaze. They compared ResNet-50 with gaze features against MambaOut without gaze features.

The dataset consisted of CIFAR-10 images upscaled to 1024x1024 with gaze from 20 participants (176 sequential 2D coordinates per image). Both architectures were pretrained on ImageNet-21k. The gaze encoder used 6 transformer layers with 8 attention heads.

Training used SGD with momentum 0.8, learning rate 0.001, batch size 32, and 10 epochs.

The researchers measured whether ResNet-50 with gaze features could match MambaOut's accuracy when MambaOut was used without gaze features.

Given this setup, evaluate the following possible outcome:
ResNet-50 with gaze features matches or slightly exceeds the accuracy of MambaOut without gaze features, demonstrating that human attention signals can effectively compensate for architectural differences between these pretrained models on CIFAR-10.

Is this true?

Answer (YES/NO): NO